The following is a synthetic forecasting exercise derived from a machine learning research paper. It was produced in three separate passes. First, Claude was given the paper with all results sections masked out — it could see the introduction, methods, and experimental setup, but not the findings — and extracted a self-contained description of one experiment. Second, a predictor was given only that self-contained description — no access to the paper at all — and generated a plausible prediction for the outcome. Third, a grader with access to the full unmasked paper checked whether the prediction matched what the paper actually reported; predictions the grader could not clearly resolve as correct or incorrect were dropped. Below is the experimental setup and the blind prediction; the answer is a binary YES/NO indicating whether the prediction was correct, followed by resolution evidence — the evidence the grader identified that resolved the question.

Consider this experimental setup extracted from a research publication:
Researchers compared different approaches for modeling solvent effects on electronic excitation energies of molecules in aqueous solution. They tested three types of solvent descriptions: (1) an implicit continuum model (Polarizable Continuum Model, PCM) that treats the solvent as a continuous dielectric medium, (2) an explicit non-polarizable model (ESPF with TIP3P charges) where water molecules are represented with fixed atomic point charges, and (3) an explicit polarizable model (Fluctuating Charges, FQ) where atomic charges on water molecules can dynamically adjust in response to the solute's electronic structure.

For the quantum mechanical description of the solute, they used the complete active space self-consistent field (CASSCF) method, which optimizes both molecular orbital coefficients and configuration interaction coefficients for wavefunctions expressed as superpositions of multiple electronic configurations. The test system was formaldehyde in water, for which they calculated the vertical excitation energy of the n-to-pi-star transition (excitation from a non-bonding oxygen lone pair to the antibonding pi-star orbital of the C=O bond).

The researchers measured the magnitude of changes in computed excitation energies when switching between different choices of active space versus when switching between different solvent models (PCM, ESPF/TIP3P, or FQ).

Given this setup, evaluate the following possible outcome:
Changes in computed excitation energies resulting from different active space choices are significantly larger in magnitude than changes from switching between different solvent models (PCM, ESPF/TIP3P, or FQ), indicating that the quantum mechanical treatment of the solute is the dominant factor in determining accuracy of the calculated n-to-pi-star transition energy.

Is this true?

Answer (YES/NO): NO